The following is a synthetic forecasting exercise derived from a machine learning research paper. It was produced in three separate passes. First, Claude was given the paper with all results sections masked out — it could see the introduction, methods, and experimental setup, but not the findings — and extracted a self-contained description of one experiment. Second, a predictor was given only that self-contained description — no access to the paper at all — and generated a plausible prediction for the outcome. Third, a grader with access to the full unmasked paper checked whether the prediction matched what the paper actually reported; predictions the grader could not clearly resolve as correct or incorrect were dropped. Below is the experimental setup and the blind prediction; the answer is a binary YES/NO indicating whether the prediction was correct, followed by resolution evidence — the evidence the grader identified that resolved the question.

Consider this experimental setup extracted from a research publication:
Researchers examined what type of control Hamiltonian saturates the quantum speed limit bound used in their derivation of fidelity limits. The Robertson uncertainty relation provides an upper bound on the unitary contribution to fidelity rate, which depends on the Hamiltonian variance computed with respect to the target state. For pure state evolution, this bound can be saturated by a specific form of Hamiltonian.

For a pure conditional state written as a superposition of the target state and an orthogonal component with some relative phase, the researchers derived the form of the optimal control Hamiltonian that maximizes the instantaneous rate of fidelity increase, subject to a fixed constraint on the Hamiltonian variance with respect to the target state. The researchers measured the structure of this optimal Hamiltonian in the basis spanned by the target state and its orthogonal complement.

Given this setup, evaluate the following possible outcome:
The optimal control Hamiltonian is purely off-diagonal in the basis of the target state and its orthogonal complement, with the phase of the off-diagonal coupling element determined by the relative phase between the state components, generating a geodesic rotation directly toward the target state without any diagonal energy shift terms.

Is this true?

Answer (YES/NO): YES